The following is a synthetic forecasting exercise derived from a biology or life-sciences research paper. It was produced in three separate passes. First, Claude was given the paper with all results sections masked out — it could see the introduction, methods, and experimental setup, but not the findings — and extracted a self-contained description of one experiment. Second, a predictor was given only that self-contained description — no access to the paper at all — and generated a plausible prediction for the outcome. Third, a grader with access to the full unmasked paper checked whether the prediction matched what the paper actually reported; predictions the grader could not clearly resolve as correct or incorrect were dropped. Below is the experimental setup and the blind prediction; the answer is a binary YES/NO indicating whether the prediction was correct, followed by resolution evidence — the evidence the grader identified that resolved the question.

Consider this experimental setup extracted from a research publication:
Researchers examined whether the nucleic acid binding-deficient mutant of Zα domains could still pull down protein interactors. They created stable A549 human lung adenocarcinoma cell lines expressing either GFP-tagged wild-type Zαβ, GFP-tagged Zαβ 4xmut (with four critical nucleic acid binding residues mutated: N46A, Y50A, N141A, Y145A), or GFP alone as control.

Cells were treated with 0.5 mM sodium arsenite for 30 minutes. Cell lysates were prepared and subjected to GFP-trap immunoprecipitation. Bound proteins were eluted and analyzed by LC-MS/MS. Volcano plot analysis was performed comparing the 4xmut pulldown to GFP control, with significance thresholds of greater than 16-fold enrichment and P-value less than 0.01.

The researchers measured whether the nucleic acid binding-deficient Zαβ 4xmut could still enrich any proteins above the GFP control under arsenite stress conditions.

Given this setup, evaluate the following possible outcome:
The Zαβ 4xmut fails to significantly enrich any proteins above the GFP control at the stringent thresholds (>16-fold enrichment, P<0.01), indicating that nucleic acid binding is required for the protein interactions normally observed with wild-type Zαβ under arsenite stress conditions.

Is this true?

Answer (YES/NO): NO